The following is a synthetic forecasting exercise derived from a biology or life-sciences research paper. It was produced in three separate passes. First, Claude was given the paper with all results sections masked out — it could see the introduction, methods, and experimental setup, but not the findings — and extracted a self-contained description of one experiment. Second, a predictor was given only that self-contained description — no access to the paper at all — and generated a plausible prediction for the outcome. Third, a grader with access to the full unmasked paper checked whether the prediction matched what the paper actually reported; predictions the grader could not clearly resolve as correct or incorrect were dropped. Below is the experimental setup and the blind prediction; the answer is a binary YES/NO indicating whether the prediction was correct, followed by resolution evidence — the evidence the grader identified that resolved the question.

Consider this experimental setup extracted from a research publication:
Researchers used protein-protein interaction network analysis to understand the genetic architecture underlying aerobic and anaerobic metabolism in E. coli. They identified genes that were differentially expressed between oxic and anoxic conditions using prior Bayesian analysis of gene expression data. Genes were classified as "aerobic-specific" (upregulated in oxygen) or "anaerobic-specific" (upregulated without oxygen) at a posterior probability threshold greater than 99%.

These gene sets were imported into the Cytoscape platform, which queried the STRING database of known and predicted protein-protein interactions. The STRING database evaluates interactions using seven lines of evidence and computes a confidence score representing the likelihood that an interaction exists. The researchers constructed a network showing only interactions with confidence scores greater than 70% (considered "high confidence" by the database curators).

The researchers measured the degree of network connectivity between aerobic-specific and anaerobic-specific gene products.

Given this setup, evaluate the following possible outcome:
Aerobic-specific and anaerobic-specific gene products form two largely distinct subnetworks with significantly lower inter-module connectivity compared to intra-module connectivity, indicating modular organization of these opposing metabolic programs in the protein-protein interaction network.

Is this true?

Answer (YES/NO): NO